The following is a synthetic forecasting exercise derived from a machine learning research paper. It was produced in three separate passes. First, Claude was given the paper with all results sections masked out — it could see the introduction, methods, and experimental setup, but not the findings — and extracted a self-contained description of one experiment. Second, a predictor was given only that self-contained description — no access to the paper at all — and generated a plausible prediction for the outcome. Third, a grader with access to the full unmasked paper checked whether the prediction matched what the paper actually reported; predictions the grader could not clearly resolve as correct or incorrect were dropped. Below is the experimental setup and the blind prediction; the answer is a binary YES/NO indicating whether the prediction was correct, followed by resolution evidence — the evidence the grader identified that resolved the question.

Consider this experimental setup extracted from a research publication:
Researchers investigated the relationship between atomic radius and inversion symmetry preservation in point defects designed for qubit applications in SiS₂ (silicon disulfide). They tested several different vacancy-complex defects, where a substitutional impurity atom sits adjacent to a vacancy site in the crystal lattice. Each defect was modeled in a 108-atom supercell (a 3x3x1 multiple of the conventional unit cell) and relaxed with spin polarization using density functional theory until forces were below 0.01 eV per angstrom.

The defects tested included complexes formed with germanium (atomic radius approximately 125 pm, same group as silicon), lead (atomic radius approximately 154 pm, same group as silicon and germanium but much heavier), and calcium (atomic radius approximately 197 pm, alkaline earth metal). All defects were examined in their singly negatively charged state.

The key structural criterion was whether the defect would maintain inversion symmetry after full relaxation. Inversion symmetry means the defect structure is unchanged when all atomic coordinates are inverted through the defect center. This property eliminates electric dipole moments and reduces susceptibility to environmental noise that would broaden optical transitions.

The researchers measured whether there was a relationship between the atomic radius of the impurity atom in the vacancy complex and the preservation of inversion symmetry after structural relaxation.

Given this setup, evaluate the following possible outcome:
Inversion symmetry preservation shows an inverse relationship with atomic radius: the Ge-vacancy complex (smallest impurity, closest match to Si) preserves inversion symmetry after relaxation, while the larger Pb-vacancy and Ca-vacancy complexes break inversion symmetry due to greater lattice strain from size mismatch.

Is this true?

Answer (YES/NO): NO